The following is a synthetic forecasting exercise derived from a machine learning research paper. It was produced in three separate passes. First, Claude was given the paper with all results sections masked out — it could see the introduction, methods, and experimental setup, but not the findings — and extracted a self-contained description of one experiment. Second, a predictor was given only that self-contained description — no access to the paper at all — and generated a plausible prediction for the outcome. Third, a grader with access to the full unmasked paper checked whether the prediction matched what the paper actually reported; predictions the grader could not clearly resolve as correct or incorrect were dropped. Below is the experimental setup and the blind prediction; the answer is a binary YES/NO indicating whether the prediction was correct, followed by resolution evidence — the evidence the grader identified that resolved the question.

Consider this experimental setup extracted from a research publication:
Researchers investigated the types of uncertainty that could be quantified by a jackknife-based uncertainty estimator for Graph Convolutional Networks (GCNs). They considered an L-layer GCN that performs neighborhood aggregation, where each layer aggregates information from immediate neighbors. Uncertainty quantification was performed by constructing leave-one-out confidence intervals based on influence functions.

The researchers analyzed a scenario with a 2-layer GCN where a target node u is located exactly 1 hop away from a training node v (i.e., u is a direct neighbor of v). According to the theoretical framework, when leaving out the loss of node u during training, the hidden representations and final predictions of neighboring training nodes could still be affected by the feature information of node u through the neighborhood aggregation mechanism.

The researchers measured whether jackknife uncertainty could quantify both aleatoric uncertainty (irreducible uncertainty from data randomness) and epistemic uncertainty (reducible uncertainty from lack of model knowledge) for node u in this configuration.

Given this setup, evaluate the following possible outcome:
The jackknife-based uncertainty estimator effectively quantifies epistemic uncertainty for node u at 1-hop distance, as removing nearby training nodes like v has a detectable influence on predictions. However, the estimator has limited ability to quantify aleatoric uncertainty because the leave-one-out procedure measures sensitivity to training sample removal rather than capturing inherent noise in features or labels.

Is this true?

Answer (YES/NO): NO